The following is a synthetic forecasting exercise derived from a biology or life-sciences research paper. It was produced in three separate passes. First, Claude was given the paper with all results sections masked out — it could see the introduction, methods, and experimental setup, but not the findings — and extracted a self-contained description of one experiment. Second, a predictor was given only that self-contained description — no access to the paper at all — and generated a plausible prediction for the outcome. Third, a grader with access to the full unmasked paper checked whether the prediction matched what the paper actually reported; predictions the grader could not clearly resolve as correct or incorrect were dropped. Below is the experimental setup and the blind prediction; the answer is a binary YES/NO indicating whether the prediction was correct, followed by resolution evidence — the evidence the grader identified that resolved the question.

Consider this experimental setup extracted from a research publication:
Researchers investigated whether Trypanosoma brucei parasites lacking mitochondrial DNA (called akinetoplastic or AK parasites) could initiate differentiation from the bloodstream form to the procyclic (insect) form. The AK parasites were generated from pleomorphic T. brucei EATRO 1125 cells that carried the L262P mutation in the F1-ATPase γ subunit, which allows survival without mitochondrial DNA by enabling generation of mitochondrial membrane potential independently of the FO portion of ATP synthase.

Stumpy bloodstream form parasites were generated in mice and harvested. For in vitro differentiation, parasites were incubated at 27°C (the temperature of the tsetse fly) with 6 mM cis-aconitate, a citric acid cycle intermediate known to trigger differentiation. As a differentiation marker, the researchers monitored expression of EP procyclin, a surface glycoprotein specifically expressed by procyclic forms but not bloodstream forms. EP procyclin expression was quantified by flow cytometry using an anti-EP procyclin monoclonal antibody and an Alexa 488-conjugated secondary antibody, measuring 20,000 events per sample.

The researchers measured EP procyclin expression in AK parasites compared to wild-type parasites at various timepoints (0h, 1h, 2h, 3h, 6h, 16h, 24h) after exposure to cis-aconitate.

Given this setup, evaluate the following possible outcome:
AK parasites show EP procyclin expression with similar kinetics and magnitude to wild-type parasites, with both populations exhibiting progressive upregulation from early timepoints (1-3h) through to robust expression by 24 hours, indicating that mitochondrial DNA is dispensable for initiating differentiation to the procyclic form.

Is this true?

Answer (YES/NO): NO